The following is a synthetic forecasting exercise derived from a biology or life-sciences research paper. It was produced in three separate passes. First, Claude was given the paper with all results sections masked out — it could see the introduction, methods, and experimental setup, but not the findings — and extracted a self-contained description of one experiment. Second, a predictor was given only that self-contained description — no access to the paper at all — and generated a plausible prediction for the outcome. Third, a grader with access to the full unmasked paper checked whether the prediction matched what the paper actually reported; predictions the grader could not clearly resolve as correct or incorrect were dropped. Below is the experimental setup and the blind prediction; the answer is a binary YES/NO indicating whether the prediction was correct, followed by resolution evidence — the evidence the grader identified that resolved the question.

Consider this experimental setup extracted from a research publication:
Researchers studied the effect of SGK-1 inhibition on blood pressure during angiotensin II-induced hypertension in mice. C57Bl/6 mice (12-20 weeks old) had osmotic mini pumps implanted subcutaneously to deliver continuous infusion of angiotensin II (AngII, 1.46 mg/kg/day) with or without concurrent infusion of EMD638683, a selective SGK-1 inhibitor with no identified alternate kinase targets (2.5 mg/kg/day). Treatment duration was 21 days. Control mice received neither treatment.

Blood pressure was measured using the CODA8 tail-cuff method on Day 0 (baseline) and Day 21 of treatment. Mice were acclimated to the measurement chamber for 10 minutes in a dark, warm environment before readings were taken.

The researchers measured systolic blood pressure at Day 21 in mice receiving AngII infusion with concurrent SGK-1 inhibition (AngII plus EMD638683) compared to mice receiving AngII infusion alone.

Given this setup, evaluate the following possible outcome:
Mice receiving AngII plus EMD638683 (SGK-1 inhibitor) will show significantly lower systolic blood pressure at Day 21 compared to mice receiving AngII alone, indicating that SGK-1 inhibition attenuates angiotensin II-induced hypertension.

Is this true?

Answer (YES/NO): NO